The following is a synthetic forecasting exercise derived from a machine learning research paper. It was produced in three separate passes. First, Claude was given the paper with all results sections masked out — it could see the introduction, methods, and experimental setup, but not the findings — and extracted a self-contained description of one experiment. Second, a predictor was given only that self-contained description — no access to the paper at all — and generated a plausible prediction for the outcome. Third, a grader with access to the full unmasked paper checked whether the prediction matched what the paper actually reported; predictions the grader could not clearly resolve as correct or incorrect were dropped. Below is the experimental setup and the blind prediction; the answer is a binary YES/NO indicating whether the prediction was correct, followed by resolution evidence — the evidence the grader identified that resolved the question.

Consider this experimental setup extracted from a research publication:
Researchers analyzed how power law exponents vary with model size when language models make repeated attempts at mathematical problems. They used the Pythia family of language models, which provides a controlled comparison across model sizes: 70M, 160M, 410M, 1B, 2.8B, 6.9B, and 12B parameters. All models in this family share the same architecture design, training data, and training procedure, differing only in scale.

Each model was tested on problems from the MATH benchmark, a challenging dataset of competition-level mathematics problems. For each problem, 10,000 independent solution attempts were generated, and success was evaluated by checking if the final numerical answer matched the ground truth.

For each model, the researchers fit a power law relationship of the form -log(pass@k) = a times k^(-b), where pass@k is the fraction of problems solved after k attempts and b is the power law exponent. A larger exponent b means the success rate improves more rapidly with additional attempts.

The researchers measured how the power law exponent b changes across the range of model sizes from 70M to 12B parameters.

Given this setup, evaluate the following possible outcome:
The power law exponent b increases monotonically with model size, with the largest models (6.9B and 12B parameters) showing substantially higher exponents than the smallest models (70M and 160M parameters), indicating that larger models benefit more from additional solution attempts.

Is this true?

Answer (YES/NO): YES